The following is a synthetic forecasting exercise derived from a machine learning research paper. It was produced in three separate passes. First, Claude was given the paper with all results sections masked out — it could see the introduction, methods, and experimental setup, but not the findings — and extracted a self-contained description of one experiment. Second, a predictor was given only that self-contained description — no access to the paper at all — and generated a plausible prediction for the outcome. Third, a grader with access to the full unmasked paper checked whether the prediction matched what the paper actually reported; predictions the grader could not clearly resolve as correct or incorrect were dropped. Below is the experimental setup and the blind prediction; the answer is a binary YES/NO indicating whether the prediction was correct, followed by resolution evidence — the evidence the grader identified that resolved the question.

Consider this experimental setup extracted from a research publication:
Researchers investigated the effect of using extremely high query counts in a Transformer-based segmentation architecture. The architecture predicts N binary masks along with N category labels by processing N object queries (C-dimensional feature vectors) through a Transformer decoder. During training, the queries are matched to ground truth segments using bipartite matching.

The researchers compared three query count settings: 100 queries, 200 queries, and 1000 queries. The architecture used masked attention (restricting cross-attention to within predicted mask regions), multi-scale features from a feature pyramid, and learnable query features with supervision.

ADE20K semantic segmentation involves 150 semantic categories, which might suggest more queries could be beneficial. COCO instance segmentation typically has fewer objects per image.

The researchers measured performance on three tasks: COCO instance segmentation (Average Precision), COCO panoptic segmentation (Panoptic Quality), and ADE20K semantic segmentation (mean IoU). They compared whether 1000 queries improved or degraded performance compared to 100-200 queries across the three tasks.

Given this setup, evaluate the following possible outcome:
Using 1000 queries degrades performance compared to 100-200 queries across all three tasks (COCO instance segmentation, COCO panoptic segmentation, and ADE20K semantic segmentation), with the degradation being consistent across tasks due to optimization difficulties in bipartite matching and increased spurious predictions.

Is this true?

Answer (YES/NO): YES